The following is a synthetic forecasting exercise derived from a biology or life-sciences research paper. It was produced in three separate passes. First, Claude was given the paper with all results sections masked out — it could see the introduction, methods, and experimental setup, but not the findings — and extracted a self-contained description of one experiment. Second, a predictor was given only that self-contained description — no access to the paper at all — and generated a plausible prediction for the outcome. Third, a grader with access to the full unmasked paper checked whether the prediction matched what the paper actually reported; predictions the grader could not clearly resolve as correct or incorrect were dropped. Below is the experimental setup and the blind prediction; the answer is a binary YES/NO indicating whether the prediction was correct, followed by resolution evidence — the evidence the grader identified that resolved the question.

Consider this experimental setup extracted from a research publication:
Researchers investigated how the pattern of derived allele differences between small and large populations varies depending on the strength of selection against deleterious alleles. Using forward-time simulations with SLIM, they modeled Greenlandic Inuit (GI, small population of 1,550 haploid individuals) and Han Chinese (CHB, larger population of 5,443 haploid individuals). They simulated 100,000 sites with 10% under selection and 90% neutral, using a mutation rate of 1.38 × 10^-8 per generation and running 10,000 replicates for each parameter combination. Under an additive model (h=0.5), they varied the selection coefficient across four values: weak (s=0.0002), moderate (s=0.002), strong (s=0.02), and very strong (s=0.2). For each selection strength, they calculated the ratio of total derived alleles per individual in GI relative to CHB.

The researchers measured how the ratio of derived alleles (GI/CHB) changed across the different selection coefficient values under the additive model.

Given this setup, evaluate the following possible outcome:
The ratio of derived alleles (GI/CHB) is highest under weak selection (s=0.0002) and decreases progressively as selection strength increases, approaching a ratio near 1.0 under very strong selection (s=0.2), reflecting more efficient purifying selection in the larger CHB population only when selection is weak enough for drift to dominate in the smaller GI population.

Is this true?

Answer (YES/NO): NO